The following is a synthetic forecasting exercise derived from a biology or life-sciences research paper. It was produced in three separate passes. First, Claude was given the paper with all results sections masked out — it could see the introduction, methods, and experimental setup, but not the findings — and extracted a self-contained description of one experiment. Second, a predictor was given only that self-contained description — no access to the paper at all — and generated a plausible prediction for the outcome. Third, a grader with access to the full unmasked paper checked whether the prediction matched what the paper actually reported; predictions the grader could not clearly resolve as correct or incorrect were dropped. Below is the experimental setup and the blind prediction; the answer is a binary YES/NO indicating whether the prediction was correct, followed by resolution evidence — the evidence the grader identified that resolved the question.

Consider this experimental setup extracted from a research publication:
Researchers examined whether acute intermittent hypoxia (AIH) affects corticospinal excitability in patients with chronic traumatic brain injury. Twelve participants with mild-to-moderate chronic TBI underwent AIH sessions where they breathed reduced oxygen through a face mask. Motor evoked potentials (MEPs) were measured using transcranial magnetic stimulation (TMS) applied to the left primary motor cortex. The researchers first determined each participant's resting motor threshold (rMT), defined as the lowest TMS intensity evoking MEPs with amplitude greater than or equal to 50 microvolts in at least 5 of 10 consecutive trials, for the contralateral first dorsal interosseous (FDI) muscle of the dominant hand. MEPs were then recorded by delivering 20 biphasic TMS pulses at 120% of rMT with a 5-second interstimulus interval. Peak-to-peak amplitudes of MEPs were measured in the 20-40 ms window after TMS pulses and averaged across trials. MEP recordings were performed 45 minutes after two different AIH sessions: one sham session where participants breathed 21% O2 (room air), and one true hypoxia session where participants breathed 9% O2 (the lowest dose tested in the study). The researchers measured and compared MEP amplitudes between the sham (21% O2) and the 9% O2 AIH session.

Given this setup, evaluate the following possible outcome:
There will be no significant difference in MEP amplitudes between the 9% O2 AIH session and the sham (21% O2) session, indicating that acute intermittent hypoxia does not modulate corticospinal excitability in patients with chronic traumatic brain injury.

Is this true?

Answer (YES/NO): YES